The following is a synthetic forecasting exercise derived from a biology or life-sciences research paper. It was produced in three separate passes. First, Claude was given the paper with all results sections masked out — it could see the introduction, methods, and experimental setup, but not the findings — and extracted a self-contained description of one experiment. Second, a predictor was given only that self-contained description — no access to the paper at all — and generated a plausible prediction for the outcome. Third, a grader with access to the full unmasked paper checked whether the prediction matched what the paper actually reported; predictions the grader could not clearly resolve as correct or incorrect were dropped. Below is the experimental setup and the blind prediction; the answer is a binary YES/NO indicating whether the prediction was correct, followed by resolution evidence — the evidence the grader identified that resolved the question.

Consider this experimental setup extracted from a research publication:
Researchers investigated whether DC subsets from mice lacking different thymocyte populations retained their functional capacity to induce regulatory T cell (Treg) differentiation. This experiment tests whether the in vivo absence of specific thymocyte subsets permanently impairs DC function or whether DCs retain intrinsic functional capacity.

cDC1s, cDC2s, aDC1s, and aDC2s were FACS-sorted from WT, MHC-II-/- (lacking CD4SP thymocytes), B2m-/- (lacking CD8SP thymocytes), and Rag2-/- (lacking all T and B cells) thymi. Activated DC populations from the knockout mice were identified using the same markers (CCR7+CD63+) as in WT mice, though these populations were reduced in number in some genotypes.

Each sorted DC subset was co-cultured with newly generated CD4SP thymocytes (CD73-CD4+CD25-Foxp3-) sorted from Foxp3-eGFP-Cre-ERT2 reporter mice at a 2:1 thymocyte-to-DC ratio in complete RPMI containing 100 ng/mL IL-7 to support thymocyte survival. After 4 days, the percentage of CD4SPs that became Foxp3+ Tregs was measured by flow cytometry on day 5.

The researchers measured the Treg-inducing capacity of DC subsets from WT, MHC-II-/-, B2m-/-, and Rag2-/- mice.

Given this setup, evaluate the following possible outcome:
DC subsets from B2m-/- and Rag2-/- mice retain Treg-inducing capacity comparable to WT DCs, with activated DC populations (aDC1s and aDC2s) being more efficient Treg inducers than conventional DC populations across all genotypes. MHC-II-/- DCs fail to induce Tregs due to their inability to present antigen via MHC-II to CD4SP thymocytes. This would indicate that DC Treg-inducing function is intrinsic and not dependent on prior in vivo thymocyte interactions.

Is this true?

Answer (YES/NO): YES